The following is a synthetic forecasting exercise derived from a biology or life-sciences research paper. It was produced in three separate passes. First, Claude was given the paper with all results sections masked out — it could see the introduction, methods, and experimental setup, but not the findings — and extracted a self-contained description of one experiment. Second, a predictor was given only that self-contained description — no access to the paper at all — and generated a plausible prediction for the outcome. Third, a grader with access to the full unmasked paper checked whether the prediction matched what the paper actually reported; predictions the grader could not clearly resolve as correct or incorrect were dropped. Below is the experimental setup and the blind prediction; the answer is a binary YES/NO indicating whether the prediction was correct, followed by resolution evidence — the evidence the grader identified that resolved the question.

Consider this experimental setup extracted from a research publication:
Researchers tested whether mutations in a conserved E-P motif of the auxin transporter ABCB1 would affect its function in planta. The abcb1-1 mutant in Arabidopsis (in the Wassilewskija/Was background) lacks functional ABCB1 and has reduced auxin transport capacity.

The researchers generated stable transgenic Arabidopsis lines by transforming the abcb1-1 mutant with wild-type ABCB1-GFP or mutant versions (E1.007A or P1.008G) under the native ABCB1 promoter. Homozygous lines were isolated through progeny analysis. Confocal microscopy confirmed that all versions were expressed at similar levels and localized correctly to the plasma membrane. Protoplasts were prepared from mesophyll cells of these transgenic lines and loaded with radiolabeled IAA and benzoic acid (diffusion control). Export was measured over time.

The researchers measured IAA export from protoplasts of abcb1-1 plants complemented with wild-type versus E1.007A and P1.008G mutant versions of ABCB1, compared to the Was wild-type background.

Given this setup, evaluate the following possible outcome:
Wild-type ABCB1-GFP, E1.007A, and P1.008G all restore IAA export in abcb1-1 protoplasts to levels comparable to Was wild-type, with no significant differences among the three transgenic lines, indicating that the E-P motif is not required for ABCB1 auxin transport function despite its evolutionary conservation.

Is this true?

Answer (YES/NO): NO